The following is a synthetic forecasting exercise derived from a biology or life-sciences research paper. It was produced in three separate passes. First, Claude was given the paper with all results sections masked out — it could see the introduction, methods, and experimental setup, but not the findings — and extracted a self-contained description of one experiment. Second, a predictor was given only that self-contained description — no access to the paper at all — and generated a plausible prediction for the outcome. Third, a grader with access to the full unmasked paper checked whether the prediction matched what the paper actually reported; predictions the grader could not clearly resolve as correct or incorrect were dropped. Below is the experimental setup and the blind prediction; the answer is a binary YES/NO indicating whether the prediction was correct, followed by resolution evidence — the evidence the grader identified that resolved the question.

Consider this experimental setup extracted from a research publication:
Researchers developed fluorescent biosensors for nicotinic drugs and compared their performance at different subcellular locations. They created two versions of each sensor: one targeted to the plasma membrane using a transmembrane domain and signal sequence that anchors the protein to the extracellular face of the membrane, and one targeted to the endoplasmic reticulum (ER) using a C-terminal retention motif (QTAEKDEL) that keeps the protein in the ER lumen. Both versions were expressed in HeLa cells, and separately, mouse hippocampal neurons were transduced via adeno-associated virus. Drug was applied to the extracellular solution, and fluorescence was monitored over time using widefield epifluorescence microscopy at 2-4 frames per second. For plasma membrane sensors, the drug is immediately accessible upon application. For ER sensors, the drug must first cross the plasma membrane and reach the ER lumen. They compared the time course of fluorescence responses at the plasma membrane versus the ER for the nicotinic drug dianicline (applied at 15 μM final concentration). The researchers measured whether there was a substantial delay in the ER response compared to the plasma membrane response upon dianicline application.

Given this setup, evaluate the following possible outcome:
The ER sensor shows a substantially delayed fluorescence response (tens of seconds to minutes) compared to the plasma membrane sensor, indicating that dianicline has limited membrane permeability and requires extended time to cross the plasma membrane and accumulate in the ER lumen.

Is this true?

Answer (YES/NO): NO